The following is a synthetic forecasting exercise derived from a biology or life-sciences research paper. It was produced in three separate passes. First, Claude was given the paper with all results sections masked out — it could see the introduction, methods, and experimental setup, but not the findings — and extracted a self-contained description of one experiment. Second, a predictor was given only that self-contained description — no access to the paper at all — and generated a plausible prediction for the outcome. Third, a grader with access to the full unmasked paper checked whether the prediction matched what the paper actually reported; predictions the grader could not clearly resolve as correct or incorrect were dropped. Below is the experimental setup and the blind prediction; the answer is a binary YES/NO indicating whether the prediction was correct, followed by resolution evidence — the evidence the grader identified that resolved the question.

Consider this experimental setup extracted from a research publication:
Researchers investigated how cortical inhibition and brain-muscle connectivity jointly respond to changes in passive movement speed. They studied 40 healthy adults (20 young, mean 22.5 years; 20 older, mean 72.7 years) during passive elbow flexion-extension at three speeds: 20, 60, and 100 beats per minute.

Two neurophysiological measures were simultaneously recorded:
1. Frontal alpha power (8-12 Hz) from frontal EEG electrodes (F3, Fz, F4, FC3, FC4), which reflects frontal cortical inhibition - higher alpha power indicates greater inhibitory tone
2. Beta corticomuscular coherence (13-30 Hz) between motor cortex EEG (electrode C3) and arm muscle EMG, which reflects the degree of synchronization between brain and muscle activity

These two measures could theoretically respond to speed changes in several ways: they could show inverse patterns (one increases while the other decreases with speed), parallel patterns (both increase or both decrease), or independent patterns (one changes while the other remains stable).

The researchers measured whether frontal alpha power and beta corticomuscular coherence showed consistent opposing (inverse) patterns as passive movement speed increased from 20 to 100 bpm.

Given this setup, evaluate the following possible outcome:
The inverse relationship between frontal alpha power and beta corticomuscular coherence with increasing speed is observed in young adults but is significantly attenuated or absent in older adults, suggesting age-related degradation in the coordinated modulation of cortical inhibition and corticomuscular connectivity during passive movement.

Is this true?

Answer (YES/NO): NO